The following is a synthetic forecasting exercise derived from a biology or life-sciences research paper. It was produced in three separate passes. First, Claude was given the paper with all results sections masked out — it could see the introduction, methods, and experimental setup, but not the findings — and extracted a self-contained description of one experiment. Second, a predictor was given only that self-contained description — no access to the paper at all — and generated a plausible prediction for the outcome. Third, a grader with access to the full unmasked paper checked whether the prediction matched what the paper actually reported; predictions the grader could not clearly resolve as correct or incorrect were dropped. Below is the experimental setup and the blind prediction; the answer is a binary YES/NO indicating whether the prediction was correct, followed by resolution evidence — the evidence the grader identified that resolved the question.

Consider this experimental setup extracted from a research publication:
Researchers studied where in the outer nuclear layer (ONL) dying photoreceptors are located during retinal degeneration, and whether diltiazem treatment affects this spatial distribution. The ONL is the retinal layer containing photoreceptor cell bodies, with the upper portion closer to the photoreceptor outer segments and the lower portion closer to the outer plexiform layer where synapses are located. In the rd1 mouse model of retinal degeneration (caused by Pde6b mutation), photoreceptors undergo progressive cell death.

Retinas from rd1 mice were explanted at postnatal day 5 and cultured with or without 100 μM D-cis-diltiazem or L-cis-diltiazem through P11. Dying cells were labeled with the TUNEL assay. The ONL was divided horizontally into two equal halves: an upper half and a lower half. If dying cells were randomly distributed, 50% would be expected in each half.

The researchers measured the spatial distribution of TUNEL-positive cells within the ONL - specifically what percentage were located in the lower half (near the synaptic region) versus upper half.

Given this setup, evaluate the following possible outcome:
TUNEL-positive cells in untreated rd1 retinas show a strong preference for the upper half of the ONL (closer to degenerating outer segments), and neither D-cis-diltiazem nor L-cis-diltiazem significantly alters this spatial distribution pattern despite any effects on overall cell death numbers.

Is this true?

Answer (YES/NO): NO